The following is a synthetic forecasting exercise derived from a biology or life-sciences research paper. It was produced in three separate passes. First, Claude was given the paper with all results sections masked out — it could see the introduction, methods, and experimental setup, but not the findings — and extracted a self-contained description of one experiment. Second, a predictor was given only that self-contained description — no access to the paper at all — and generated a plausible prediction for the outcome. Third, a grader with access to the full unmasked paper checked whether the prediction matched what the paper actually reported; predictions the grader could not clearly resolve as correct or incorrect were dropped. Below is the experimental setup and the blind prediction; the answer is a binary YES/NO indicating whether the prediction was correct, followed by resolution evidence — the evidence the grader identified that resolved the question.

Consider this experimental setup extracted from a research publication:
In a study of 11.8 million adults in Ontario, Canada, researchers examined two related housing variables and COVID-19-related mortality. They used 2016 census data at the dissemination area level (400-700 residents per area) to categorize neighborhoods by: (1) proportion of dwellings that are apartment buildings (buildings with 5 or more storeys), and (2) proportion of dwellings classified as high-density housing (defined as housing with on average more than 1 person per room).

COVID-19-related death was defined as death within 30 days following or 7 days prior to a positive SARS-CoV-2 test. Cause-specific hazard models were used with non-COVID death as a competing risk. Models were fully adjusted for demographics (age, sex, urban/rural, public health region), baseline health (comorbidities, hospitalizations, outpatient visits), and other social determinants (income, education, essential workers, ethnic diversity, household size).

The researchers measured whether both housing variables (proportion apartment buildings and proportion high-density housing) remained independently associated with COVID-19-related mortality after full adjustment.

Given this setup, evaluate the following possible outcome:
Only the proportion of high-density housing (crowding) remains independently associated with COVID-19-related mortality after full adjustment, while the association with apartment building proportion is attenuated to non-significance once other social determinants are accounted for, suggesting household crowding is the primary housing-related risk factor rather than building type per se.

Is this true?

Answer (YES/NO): NO